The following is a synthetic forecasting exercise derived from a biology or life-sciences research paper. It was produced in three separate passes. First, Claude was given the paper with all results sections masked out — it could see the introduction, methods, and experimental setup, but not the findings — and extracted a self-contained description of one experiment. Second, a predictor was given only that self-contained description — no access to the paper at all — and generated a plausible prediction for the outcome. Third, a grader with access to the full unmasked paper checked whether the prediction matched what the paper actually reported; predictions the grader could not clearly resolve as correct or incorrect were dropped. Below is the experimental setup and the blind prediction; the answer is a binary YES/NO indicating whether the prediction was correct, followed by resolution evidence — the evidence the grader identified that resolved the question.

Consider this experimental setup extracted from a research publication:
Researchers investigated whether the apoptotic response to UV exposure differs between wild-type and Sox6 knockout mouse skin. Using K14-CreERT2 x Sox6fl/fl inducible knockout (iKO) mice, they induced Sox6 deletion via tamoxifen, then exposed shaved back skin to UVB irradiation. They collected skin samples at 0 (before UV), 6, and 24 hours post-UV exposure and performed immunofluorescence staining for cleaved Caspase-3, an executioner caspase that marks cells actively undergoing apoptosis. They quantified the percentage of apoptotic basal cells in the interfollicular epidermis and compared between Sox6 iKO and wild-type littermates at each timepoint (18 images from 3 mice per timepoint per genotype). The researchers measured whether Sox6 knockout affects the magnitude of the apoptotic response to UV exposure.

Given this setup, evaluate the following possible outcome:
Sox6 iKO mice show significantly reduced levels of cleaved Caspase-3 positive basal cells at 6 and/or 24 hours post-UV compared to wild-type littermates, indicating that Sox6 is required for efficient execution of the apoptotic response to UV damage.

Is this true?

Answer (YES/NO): NO